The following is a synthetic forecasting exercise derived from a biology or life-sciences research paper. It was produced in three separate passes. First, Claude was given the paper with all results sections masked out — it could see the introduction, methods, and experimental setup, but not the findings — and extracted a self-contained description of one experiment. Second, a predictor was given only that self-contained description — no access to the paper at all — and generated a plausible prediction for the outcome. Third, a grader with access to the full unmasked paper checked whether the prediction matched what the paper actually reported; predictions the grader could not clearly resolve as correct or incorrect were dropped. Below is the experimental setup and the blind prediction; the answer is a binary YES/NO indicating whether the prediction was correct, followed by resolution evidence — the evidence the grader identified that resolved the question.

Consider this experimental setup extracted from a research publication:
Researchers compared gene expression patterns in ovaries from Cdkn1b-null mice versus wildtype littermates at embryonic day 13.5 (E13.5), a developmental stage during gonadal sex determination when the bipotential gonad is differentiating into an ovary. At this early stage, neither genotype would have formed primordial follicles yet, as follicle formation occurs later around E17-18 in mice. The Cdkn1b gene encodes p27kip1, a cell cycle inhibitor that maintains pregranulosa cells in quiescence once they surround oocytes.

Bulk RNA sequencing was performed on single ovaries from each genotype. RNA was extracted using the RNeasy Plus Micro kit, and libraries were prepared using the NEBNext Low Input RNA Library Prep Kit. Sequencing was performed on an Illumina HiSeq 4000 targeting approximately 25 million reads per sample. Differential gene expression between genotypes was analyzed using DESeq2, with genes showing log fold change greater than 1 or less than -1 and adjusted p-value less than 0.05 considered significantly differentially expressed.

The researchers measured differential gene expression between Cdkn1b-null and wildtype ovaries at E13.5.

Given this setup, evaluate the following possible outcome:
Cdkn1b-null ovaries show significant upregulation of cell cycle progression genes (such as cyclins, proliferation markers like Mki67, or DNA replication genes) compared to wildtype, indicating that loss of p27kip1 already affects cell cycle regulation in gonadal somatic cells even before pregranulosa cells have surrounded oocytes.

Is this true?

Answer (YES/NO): NO